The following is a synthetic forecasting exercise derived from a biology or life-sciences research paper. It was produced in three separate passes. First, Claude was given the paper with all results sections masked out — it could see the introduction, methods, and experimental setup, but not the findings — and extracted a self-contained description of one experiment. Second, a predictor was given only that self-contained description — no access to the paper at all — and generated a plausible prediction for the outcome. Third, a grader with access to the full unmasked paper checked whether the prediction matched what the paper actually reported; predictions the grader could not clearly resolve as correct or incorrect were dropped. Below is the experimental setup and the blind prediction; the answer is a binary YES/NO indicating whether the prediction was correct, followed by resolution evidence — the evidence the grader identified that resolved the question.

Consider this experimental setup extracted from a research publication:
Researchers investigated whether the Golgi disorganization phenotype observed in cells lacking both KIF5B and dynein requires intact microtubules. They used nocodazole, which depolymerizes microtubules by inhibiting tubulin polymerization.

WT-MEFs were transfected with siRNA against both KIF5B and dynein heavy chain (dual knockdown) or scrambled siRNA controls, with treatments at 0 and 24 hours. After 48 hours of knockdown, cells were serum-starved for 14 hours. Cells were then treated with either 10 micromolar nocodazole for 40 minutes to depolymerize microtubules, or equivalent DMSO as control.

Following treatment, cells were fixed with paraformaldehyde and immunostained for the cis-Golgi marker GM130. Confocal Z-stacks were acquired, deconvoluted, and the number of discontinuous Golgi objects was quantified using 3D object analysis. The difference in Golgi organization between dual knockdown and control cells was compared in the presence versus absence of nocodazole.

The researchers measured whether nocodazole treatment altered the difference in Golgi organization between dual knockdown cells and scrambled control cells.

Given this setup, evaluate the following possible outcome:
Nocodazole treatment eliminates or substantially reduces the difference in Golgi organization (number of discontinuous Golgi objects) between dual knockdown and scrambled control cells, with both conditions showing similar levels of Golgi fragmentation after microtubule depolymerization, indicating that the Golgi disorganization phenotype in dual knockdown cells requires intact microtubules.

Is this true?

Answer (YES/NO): NO